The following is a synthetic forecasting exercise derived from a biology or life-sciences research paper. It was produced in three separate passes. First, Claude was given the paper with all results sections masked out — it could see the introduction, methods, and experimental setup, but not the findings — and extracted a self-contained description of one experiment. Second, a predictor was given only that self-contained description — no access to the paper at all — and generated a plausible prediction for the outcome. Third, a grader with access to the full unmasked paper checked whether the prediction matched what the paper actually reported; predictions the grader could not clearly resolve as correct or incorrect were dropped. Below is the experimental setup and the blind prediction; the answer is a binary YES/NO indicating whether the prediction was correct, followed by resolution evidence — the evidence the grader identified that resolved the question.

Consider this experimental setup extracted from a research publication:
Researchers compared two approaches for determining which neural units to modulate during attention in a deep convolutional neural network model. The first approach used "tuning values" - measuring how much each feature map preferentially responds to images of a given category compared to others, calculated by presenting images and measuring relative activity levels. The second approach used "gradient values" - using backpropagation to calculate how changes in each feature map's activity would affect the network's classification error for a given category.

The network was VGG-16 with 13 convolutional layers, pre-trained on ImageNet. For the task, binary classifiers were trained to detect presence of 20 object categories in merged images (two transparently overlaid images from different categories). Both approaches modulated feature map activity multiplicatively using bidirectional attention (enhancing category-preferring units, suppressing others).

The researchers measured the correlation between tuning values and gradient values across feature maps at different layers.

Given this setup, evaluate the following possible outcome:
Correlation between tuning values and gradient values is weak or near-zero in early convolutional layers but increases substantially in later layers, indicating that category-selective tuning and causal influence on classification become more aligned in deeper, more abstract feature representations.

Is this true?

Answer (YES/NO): NO